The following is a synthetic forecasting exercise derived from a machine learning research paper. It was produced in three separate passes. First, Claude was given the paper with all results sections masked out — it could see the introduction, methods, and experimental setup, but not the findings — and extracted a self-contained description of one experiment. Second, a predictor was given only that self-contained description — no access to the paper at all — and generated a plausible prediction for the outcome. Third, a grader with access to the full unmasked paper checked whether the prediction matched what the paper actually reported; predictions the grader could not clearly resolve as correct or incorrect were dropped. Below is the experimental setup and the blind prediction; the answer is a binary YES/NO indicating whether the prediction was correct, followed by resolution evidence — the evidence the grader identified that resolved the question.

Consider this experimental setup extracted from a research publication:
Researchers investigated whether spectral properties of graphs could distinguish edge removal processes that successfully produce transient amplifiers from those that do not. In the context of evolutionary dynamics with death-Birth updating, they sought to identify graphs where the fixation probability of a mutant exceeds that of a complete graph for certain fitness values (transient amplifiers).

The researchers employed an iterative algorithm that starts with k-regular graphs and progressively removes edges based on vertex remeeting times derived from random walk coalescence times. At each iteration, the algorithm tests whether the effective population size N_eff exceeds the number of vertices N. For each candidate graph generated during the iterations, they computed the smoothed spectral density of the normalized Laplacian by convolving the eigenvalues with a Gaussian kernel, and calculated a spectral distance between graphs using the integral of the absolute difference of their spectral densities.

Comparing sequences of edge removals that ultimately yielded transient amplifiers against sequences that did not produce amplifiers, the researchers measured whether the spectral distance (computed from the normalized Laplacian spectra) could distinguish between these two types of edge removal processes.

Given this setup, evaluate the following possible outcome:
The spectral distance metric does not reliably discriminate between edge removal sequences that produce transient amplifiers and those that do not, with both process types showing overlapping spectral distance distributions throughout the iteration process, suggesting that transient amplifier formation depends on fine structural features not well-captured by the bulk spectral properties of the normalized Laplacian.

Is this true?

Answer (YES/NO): NO